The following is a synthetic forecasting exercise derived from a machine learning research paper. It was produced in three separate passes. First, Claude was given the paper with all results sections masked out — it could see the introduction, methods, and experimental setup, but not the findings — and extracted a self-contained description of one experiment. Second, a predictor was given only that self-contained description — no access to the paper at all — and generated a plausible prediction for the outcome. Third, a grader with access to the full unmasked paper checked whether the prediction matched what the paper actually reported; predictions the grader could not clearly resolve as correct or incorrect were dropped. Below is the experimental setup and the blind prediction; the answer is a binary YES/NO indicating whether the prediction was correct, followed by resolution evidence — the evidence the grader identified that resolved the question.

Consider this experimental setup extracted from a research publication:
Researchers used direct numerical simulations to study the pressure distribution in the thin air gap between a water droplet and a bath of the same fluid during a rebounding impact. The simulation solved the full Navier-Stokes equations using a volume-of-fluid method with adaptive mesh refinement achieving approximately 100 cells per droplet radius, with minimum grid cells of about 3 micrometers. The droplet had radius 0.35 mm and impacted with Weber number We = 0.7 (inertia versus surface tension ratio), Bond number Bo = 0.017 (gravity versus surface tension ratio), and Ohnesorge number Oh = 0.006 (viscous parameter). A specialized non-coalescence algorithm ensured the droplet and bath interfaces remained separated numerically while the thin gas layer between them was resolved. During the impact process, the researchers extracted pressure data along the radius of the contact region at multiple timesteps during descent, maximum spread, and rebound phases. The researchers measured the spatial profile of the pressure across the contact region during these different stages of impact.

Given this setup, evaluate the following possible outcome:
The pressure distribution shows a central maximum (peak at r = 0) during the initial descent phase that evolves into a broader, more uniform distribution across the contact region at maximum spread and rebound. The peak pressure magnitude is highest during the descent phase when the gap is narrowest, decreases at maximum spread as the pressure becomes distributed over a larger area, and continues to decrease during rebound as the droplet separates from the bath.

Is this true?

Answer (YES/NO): NO